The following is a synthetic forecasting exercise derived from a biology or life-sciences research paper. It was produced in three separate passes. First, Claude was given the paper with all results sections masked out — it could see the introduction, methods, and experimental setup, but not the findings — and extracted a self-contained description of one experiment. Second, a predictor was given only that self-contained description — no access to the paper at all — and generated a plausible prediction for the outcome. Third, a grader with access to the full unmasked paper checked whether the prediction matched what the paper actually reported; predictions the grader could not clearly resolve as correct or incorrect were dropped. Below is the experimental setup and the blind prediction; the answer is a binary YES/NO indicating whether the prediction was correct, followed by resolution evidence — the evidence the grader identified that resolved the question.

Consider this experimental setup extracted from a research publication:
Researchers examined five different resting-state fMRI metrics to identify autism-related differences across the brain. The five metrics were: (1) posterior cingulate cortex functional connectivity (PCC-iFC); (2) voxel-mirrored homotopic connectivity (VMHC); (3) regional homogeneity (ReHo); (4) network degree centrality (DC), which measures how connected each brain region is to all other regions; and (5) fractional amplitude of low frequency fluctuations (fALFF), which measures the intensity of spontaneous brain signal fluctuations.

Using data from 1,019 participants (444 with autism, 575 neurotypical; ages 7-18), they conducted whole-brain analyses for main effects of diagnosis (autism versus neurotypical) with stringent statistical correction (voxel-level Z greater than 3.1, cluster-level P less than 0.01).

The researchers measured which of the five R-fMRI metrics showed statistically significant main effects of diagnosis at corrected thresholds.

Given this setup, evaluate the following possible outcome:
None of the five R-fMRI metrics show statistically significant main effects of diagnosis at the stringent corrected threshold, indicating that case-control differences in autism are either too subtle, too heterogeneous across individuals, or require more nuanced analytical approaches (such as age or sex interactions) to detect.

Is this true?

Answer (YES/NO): NO